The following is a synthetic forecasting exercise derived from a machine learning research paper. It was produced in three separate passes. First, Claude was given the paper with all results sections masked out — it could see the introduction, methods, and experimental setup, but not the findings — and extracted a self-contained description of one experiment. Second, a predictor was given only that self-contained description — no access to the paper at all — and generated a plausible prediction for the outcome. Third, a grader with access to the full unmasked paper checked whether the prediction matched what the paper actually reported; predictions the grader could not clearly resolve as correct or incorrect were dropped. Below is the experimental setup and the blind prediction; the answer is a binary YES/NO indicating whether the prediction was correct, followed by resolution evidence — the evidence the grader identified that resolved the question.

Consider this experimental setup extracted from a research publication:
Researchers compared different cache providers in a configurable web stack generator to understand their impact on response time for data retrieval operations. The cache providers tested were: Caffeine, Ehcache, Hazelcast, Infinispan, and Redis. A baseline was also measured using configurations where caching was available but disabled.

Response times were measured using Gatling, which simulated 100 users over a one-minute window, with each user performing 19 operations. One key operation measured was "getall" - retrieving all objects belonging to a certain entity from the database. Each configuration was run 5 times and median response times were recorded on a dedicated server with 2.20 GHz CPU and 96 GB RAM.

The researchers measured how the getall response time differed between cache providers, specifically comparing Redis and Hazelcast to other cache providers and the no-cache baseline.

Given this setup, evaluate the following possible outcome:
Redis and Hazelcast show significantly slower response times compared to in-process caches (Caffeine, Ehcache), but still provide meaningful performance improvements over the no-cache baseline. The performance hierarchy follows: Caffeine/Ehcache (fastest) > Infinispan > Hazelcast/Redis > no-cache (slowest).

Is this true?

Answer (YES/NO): NO